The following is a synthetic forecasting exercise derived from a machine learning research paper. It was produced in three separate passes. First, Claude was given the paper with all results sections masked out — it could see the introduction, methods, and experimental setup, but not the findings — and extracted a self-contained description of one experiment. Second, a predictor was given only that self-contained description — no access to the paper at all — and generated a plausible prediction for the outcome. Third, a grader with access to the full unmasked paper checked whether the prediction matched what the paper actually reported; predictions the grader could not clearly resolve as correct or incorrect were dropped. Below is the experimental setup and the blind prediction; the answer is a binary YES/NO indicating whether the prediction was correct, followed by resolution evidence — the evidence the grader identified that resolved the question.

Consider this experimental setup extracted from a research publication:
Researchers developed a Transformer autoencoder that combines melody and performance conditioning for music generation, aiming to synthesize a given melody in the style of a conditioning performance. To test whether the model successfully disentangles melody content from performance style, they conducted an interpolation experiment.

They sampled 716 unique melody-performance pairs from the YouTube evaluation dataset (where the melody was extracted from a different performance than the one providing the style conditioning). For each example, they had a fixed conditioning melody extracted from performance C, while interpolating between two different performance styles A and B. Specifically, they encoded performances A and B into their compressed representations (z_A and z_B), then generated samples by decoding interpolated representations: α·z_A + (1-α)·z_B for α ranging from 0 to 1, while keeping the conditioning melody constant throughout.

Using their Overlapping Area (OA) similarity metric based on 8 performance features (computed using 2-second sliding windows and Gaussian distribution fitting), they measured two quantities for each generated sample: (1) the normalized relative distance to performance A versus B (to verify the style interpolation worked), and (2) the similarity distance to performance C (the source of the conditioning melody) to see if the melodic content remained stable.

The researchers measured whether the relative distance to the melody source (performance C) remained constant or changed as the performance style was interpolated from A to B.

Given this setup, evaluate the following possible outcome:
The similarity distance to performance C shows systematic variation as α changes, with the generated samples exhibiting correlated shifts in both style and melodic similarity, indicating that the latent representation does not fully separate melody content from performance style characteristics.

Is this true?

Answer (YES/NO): NO